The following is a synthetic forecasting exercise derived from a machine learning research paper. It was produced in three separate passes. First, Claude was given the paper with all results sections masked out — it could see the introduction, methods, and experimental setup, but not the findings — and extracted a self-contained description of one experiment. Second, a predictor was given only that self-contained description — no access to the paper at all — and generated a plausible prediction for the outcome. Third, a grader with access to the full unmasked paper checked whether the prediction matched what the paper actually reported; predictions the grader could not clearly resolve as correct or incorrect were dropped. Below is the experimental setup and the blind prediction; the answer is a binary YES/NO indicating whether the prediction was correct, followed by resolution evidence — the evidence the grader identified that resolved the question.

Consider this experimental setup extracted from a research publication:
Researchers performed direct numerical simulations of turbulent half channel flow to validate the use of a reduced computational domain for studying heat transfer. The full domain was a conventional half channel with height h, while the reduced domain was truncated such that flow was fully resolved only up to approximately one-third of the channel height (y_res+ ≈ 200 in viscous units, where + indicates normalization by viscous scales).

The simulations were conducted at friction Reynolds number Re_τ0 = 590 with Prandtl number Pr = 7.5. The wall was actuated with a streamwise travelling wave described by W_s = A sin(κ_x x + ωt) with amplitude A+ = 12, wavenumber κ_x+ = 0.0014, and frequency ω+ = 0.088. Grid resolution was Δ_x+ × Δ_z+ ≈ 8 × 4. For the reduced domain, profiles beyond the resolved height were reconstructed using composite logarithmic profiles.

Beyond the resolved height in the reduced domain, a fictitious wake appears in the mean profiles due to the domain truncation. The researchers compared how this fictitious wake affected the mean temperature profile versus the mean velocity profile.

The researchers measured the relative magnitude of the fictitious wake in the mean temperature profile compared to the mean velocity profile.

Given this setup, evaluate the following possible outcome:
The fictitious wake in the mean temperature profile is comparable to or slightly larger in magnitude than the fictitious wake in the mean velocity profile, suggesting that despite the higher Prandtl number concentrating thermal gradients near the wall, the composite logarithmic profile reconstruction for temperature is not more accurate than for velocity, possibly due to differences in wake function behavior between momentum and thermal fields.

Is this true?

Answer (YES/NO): NO